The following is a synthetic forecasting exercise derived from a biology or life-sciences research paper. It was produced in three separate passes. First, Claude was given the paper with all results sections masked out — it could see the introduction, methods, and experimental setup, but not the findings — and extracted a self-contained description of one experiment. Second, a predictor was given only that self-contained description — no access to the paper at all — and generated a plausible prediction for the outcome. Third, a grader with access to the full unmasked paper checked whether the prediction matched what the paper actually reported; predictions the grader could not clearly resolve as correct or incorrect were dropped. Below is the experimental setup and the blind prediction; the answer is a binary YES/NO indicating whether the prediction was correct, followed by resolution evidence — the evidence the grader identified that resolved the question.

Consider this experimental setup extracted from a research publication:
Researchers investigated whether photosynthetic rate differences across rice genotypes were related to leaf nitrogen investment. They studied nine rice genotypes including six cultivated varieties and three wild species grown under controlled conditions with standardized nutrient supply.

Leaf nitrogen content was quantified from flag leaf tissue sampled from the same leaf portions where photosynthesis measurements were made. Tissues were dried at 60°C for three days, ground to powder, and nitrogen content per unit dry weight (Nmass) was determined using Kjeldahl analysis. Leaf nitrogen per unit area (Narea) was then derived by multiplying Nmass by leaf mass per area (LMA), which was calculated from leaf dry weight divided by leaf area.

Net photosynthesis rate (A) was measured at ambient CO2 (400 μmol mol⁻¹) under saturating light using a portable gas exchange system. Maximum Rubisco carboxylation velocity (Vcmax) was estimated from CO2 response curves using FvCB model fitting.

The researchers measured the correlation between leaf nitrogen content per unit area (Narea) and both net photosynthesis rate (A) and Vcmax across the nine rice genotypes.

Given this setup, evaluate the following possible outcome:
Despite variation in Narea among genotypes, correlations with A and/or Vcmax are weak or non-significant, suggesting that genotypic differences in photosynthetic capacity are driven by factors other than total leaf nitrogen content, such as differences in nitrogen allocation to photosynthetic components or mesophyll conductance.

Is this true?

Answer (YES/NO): NO